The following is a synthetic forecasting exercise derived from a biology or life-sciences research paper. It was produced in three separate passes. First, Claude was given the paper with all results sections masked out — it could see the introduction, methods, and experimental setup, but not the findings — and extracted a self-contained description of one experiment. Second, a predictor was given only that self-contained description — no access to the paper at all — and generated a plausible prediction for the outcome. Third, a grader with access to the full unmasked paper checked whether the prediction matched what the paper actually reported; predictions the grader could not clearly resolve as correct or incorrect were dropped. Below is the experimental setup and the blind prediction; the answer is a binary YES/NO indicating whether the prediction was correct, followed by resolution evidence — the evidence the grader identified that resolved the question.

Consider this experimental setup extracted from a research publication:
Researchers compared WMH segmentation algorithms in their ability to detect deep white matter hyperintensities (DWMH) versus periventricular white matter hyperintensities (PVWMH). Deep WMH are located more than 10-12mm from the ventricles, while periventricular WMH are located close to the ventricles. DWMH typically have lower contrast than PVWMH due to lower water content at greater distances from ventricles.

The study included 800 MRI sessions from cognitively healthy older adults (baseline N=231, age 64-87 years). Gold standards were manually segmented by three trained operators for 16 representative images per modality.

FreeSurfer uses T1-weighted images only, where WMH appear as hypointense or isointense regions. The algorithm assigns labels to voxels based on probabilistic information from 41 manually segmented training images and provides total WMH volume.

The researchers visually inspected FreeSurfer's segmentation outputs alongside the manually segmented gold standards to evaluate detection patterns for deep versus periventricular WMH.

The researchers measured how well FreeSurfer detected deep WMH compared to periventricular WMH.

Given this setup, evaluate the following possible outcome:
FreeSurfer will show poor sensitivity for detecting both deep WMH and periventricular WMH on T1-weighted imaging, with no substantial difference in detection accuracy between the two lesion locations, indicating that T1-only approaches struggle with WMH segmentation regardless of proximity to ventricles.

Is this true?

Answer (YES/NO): NO